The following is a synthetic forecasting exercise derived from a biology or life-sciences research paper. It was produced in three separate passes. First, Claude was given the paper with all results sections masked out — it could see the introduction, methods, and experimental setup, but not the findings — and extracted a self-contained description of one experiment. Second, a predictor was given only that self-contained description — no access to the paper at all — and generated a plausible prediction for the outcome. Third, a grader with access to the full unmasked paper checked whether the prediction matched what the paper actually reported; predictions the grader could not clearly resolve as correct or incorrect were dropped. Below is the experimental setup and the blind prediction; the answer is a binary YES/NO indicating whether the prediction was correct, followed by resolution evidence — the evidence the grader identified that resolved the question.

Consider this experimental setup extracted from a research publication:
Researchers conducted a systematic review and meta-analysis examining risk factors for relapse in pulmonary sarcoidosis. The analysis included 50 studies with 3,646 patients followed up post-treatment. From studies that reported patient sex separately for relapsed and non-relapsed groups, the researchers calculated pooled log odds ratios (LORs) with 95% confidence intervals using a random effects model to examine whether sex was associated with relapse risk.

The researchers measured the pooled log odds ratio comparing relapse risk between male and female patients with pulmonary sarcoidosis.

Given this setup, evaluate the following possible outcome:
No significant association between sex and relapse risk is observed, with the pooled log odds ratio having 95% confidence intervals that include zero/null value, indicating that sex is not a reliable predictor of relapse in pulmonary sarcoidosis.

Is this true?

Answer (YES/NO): YES